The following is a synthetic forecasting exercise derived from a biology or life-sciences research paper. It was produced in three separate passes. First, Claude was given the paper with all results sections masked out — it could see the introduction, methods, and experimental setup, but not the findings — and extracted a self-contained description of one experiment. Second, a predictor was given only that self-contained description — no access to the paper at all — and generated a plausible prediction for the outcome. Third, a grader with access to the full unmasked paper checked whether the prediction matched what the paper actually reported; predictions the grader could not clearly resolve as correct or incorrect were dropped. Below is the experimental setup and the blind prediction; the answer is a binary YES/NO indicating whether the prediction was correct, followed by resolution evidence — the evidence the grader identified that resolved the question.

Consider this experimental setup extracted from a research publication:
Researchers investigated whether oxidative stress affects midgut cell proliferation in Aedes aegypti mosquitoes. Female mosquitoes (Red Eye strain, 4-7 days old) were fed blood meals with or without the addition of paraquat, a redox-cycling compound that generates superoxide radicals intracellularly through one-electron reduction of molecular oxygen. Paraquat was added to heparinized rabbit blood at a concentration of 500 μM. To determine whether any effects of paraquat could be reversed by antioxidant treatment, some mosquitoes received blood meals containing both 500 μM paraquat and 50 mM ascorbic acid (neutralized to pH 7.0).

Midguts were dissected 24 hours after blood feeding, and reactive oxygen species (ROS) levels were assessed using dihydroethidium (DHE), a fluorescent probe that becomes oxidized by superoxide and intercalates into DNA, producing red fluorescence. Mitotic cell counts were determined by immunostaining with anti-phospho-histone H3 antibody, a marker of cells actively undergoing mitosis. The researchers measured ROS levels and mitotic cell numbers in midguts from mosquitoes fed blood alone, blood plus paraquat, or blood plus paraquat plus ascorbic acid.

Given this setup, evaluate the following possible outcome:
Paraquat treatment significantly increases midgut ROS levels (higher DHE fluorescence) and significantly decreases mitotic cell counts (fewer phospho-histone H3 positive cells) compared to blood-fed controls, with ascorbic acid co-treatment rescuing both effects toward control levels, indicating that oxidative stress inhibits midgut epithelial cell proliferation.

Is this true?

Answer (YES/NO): NO